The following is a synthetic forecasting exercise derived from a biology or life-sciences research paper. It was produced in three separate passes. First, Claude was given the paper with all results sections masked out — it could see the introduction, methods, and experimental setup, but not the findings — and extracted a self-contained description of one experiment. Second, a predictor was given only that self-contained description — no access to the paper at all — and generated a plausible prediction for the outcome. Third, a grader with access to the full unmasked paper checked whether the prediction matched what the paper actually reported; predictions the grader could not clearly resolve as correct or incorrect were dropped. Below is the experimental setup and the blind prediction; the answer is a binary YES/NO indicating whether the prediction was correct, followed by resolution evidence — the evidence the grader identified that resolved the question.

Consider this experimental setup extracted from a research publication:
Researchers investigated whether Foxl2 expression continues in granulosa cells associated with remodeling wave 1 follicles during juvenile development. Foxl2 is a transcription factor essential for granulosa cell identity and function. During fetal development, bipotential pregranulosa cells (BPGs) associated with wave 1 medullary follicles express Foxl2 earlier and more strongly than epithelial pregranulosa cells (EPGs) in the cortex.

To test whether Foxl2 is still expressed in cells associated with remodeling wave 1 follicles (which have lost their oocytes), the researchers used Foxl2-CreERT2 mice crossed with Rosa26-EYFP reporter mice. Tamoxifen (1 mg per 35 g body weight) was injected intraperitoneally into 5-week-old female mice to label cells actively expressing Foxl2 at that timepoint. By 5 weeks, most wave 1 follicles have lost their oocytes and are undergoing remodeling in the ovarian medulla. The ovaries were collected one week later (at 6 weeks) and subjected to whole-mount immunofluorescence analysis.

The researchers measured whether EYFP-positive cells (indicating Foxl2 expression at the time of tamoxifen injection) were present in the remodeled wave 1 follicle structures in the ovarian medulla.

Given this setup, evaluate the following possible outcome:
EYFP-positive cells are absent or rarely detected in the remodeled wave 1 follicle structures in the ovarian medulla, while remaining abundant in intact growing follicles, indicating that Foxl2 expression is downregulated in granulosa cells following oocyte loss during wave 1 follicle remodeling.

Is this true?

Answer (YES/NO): NO